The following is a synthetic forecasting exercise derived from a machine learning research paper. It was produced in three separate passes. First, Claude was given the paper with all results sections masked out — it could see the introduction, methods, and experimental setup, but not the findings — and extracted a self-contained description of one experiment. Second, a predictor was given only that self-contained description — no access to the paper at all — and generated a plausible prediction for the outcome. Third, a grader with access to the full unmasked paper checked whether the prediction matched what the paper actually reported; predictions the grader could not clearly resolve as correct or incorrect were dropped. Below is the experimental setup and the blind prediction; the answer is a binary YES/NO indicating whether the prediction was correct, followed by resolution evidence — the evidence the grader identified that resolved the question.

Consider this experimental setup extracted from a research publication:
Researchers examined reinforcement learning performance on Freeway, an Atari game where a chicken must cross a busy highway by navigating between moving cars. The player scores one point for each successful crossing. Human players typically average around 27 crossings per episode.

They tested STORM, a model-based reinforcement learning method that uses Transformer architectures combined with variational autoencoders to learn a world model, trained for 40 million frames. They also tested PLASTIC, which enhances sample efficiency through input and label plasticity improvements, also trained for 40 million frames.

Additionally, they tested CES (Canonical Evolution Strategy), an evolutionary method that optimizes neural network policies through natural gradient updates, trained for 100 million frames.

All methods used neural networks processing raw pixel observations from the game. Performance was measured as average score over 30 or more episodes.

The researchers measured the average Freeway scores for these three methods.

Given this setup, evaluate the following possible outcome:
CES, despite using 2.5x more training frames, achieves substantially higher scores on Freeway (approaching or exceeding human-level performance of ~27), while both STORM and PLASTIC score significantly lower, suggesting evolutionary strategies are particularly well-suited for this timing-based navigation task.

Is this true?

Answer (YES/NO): NO